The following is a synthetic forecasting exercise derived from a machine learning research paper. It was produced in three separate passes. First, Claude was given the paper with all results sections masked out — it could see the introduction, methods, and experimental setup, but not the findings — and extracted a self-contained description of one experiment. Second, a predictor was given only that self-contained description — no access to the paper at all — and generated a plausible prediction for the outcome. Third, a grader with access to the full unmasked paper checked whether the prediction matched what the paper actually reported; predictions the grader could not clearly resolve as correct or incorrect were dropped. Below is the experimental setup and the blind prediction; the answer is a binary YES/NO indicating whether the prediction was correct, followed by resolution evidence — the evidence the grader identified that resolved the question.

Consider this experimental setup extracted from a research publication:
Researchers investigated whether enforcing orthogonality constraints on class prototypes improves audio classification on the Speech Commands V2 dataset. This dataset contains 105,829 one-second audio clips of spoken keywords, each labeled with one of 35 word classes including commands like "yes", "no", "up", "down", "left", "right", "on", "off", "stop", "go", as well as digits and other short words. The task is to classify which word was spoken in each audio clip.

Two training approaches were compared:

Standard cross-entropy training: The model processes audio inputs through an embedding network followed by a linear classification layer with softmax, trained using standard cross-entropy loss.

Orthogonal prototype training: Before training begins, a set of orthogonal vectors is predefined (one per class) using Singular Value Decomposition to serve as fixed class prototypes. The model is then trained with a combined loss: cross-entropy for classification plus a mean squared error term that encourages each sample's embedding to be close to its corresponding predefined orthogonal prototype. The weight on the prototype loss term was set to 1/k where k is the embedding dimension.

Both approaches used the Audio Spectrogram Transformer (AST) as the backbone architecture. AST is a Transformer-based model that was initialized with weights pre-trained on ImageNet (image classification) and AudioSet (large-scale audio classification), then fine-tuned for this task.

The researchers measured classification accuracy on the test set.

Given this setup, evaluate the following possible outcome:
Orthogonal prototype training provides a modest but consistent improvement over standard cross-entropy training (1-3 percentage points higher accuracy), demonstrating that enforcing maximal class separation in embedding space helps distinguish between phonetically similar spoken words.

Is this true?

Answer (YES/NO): NO